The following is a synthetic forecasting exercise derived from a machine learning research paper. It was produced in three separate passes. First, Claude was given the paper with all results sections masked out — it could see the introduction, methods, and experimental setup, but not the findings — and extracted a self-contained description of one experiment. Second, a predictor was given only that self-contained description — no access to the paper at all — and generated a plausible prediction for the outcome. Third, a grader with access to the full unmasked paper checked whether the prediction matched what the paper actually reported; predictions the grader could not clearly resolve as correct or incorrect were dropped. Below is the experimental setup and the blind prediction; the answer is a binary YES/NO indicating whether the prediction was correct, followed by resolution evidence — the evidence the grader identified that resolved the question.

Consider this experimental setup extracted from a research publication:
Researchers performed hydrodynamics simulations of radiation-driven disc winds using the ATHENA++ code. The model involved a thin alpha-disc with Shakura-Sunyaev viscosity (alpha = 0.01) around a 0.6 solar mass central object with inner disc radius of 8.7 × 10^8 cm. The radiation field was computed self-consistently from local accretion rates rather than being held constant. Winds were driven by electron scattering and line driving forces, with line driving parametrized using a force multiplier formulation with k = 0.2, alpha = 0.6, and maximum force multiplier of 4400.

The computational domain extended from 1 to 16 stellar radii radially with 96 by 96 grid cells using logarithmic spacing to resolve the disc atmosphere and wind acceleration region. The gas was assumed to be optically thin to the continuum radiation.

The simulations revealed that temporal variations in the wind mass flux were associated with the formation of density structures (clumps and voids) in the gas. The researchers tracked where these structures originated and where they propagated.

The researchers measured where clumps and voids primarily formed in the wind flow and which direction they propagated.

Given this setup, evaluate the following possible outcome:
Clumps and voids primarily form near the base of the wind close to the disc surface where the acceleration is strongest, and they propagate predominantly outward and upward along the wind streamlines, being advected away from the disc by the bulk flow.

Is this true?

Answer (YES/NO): NO